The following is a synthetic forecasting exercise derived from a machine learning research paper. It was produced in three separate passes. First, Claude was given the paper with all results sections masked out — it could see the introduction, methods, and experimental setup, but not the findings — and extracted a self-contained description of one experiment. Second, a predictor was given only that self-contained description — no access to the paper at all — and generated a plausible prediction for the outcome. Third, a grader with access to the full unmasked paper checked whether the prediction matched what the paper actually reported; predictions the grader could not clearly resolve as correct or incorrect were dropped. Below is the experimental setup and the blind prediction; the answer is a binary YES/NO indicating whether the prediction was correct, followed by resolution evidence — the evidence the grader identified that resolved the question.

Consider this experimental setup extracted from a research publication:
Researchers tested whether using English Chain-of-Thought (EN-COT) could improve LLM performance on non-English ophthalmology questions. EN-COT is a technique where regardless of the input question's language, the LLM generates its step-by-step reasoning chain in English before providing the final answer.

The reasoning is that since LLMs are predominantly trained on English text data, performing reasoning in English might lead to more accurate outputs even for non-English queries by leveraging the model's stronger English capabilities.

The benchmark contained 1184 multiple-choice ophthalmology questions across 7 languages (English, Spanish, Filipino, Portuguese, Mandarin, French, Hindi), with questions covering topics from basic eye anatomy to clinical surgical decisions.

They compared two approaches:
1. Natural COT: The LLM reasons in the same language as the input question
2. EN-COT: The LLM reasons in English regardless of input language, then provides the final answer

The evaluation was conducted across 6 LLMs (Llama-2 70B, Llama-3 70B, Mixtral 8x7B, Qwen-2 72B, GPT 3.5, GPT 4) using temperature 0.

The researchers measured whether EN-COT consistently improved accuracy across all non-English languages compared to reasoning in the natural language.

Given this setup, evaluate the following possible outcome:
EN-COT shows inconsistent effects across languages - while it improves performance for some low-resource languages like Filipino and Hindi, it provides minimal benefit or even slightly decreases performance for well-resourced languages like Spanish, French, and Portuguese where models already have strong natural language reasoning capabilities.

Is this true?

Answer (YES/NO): NO